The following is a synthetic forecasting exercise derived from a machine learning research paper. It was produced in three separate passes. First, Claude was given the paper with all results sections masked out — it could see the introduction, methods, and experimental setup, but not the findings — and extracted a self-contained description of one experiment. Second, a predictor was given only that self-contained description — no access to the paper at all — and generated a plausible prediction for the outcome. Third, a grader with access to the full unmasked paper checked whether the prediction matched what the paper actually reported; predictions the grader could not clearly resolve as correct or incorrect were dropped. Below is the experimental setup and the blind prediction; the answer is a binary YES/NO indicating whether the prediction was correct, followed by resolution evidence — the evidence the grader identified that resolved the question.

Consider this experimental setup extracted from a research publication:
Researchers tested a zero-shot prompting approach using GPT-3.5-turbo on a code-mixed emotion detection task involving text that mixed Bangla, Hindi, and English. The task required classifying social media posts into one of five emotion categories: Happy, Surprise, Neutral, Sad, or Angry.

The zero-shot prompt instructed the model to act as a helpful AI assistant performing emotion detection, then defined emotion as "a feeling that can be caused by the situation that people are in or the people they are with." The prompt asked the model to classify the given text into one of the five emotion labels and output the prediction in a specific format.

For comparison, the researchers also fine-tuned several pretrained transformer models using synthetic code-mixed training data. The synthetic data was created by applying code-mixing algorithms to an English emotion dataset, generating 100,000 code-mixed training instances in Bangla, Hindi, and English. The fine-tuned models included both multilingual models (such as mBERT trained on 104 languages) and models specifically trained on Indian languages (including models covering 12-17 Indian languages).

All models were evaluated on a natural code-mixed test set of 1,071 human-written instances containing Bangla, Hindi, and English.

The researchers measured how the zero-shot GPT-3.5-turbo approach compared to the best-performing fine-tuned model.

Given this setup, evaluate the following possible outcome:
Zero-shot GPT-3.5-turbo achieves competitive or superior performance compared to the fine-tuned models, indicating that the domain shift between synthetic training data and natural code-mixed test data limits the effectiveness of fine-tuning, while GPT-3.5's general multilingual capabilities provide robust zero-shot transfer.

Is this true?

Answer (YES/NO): YES